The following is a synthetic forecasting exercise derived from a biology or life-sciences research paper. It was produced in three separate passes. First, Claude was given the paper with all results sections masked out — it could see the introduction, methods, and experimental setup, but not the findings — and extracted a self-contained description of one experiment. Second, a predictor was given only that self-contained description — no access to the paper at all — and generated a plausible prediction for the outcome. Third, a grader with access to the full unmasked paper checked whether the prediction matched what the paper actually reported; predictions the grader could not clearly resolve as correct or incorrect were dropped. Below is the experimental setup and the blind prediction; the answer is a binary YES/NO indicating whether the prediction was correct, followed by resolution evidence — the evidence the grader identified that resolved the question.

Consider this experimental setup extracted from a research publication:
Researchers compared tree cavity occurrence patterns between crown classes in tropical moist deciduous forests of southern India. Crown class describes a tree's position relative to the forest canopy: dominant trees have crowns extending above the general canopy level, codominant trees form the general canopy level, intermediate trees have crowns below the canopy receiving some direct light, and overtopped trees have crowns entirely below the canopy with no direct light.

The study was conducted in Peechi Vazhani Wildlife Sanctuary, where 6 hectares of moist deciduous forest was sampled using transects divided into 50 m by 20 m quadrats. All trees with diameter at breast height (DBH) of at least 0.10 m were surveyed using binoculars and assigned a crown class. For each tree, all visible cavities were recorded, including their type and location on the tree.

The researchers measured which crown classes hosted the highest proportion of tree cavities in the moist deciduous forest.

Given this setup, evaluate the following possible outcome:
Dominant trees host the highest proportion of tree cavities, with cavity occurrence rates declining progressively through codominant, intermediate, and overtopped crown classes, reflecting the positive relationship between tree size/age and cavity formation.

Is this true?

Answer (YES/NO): NO